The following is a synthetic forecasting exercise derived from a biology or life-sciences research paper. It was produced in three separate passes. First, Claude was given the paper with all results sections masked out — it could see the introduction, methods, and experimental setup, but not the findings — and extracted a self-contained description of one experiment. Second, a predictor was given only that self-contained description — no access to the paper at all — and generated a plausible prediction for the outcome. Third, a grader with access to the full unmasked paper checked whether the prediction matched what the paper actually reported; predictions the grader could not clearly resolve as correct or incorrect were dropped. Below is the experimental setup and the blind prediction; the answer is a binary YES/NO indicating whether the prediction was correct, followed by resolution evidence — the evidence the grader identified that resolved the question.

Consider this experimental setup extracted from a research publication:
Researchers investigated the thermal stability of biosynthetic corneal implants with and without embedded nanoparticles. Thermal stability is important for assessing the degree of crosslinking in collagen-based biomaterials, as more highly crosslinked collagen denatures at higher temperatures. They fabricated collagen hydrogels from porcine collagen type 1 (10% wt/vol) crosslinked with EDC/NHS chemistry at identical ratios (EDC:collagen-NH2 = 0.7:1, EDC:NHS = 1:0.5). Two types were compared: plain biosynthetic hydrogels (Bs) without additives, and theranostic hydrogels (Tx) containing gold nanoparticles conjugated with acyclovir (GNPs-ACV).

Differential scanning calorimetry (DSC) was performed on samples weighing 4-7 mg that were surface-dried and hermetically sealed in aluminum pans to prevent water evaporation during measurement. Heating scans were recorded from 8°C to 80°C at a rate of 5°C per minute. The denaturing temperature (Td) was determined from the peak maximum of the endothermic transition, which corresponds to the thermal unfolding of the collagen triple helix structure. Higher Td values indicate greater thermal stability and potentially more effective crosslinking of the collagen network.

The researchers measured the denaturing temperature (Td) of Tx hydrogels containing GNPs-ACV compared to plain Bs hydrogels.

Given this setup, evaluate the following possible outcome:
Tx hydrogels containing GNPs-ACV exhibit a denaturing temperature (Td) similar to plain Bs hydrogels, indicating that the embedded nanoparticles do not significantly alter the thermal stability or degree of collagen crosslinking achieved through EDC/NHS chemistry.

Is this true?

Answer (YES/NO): NO